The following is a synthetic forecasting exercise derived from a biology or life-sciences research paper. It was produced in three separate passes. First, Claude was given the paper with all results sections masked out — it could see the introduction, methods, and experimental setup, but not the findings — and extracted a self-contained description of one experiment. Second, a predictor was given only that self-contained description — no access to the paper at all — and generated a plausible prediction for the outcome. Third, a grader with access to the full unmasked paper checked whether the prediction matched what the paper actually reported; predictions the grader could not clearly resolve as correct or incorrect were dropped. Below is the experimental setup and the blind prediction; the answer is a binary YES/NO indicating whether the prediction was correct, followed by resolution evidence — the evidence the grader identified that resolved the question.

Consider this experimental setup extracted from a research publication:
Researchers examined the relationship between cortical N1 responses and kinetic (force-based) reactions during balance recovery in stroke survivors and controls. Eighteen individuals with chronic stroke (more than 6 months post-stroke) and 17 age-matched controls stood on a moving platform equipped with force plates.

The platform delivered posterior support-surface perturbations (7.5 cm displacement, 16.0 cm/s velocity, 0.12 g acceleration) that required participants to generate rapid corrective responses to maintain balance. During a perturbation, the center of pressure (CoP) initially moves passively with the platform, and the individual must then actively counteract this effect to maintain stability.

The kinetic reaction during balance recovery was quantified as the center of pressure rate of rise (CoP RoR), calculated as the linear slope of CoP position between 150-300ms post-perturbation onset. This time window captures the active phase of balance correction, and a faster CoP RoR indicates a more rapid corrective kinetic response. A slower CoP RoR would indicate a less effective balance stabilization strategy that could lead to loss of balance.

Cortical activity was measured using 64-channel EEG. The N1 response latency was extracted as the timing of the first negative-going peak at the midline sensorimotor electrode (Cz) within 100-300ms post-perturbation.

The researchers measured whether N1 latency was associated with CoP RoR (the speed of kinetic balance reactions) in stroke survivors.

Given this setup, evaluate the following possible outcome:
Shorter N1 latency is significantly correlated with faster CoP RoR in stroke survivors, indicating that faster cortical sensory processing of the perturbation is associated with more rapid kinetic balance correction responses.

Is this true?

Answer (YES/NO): YES